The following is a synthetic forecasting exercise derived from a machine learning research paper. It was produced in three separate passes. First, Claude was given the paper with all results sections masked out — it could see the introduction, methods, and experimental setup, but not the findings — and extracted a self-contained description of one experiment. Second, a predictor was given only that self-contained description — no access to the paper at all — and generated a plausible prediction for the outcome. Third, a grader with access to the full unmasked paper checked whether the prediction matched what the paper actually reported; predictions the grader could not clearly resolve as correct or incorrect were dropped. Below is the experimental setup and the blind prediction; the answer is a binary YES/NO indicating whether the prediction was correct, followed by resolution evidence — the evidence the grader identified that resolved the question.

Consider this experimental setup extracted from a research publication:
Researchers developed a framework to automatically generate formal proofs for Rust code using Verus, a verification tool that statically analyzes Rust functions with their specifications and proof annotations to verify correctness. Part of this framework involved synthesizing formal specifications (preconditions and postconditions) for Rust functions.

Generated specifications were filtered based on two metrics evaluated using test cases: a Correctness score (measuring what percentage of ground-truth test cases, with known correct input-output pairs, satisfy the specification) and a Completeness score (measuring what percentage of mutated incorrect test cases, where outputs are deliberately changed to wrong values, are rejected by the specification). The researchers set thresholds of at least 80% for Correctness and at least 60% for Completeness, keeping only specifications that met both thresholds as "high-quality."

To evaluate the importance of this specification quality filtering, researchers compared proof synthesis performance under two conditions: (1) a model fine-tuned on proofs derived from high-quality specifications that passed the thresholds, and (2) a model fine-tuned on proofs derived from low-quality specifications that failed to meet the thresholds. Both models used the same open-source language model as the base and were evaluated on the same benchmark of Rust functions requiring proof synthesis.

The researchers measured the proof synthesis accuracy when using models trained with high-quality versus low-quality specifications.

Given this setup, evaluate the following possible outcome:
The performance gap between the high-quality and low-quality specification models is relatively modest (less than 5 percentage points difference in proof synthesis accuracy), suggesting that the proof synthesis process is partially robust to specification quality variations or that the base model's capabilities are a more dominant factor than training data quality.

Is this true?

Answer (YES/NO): NO